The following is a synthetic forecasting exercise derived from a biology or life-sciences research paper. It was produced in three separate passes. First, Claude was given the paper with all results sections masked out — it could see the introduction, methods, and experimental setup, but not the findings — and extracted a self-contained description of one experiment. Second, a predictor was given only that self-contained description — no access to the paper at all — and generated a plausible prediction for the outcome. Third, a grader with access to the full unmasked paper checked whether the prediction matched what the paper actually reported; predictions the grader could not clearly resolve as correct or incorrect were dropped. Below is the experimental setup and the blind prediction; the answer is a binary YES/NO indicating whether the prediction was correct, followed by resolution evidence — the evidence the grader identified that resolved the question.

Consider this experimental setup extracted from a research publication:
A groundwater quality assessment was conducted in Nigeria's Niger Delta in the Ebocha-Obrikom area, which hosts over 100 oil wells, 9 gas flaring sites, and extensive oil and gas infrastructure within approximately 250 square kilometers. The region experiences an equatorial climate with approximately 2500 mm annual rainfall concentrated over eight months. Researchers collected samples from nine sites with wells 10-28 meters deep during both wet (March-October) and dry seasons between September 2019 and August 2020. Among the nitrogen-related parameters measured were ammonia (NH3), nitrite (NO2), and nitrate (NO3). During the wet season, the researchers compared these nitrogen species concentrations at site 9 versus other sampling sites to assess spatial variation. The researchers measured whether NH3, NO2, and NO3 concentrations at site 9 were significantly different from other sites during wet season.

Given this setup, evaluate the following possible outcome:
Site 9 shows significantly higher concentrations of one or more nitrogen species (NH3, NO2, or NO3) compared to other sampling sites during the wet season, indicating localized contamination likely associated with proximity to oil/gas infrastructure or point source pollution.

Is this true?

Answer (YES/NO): NO